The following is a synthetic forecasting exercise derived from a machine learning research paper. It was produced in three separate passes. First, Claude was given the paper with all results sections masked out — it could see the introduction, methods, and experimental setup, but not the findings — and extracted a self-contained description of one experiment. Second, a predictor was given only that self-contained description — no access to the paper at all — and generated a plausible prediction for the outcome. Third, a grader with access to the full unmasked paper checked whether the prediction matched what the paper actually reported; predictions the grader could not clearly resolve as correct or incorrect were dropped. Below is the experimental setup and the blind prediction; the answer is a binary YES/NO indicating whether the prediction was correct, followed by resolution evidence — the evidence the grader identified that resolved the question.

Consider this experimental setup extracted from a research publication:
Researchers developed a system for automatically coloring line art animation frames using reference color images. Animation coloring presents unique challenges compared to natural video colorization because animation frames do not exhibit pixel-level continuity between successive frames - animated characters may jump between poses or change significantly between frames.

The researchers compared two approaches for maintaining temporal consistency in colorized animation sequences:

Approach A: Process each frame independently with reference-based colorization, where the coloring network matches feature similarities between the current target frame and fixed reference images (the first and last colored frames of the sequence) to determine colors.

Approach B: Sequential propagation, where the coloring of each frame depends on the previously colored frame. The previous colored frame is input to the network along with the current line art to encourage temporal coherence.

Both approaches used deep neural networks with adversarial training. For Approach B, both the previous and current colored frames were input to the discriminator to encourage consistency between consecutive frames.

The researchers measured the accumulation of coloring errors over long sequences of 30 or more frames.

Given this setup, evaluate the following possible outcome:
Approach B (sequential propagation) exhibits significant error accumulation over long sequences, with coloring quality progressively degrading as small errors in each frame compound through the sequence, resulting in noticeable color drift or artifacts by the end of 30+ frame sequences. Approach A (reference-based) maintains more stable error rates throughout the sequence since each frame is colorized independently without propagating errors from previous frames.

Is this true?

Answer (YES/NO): YES